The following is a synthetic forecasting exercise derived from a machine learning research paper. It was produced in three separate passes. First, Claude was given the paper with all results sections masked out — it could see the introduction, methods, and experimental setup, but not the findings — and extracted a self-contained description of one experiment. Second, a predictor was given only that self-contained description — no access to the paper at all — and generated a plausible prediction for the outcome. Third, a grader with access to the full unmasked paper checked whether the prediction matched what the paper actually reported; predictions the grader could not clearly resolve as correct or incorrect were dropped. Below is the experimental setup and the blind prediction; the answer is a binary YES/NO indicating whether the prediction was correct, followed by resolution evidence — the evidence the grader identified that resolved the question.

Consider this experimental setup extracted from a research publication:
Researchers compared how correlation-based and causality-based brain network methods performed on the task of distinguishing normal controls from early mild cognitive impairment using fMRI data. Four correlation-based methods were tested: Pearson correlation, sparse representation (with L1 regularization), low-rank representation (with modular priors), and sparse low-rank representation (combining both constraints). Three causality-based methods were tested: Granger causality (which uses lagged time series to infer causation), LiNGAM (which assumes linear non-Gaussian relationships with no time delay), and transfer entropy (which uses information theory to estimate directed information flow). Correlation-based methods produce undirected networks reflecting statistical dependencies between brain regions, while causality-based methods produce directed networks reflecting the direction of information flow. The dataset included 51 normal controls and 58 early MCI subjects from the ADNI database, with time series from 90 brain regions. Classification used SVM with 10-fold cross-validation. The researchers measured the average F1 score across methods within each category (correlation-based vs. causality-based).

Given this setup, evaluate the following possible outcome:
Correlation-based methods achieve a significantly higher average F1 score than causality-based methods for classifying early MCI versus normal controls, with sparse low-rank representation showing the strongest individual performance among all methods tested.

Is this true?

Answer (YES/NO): NO